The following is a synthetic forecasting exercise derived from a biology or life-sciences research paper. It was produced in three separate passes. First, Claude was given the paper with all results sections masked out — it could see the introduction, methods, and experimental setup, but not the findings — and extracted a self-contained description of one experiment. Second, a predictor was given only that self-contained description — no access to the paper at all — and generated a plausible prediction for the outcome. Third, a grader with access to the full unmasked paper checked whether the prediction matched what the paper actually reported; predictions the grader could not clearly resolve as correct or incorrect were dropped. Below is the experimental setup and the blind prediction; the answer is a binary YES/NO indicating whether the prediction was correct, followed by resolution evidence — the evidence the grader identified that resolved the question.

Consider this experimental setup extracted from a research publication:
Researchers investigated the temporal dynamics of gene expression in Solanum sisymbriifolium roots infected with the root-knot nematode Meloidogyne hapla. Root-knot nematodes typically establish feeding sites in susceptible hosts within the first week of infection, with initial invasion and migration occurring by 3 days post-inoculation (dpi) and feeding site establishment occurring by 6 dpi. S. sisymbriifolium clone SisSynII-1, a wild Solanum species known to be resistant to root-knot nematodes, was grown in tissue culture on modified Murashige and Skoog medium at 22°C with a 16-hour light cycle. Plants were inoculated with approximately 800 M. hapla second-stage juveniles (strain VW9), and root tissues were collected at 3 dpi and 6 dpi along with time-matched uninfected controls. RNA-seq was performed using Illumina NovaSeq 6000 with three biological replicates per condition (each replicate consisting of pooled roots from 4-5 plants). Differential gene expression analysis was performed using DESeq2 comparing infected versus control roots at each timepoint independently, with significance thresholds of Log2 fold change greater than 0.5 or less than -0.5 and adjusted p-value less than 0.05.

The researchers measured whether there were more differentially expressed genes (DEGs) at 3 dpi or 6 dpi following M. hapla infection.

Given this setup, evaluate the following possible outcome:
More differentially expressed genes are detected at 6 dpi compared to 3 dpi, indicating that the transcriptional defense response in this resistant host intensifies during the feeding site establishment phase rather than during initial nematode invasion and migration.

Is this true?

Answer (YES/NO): NO